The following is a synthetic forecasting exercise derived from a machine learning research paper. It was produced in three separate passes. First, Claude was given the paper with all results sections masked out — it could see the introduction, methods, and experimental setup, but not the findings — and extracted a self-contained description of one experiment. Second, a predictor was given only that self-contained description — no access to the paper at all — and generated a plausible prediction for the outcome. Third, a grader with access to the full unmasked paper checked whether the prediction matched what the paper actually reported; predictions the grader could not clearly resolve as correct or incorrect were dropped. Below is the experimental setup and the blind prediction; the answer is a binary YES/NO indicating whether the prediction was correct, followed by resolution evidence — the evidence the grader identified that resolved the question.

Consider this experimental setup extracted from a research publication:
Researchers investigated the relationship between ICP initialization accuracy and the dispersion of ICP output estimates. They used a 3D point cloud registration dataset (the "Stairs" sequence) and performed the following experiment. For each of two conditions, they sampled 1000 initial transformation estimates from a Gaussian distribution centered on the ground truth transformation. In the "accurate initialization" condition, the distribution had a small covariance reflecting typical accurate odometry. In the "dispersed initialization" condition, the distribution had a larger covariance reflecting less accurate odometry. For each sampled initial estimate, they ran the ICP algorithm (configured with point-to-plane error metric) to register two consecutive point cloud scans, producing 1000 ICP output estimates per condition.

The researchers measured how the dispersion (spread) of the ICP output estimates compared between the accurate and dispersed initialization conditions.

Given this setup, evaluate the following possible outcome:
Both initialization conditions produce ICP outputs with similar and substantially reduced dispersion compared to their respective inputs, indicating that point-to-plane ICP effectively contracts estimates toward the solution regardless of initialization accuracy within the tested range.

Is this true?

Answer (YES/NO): NO